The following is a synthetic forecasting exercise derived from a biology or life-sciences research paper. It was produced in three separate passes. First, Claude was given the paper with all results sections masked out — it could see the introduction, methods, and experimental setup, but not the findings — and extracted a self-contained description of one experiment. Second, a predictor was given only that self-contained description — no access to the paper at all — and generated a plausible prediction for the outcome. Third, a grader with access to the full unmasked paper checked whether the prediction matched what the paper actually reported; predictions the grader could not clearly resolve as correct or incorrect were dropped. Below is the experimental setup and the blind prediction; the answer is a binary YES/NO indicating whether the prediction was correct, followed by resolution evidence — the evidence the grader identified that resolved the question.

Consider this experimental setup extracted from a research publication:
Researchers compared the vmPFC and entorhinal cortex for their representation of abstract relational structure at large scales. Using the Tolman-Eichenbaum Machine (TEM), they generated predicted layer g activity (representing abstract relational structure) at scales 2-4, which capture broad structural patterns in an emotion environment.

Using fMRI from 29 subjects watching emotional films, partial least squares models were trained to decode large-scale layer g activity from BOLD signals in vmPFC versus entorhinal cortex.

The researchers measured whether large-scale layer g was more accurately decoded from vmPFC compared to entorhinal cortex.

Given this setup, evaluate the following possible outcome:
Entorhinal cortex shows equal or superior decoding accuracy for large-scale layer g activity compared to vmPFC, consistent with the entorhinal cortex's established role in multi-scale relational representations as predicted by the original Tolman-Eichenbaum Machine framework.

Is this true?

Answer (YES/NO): NO